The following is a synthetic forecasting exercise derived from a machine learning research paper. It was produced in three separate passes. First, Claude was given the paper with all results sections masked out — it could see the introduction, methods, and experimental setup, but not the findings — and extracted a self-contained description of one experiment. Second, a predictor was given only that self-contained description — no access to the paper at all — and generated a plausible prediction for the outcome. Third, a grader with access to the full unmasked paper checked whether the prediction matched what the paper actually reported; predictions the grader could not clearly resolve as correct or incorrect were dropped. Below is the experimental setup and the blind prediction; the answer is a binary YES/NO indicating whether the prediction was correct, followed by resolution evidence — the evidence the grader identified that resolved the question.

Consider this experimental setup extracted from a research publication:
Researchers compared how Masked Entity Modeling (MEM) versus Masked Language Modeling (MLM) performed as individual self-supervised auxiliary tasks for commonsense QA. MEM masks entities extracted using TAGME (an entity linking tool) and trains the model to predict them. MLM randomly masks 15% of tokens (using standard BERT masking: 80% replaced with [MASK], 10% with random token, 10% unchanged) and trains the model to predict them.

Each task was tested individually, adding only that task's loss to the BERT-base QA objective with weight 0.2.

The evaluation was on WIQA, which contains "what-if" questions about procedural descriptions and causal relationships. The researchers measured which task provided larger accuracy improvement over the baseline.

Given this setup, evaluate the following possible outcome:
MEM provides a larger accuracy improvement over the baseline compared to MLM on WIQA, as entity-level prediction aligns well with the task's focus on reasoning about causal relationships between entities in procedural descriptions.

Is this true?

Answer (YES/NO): YES